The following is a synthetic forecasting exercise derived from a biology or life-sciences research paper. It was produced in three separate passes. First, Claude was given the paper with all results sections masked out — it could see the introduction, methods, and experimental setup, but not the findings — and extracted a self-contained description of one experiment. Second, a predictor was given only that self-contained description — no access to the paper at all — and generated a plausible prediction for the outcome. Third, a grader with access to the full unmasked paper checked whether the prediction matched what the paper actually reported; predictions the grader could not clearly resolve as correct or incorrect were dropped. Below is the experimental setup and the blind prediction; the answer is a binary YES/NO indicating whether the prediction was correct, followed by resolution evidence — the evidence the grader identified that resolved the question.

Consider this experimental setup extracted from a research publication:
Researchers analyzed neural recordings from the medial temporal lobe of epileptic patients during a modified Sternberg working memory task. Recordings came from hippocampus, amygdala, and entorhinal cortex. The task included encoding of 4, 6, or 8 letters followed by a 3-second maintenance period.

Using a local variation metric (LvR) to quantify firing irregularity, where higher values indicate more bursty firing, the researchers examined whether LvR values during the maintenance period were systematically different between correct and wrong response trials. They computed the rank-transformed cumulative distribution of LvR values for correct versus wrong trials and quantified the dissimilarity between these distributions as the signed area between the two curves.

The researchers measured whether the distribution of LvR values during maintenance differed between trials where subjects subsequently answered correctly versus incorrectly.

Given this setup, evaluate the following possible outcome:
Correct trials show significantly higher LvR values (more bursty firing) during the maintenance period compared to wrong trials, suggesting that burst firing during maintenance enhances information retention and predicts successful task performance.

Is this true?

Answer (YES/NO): NO